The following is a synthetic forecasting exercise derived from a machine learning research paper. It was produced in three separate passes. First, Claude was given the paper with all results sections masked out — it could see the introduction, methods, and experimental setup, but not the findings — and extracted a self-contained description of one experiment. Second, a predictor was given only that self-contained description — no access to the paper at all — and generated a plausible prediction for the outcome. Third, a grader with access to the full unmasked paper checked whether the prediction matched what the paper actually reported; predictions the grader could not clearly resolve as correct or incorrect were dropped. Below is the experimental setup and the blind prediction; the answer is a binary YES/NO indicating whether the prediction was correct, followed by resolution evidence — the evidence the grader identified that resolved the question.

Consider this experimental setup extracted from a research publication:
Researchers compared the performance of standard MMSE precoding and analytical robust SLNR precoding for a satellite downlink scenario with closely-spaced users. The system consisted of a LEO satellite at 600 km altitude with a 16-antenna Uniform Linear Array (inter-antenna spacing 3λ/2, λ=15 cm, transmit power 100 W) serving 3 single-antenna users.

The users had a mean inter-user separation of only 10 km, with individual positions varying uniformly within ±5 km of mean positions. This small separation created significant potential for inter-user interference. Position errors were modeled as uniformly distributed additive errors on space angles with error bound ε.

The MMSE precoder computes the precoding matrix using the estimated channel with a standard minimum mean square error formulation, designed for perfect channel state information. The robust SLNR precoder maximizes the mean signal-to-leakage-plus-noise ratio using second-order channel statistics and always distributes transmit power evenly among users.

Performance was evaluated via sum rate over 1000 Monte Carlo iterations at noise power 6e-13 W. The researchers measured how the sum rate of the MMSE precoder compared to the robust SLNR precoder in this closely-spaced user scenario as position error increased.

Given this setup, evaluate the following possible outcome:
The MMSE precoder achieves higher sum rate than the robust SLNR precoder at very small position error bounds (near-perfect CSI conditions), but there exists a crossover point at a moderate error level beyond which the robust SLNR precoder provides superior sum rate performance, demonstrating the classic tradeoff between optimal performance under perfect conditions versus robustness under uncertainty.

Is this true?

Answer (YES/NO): NO